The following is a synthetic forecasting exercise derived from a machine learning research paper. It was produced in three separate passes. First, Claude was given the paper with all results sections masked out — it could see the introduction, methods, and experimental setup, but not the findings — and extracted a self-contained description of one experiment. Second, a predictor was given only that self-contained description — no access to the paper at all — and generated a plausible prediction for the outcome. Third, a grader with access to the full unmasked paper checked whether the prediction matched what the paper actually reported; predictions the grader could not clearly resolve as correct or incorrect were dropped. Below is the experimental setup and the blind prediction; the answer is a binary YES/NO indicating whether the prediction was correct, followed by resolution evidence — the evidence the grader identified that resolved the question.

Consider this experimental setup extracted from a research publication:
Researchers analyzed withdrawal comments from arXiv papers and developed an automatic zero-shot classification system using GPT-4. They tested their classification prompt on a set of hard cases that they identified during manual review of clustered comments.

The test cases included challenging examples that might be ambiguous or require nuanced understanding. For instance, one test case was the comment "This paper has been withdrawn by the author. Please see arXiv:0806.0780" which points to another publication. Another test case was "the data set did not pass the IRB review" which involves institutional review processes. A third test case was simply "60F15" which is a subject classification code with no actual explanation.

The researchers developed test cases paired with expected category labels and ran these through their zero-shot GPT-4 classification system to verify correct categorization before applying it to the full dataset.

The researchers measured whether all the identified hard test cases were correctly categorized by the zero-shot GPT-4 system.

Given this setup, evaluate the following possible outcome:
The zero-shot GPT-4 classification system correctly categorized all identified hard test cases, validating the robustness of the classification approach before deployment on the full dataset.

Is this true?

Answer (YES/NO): YES